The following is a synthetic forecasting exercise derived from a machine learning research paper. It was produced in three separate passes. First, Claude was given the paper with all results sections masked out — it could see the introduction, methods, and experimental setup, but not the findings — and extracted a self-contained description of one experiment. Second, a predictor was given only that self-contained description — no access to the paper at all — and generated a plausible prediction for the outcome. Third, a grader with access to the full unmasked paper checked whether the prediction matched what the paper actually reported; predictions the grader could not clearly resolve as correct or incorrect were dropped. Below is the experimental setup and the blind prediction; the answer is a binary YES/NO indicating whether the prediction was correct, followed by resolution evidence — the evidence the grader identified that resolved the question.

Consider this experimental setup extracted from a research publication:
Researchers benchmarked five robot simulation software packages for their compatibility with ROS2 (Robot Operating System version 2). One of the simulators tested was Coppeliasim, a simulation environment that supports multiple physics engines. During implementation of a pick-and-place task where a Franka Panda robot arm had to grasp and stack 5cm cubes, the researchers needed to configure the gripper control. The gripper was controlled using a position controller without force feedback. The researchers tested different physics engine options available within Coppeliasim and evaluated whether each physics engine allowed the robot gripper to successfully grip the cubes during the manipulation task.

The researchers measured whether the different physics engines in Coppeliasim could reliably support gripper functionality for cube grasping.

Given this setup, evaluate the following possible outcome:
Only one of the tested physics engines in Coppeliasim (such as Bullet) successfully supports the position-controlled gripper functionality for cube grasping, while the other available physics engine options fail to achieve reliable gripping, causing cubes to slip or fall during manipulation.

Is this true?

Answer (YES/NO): NO